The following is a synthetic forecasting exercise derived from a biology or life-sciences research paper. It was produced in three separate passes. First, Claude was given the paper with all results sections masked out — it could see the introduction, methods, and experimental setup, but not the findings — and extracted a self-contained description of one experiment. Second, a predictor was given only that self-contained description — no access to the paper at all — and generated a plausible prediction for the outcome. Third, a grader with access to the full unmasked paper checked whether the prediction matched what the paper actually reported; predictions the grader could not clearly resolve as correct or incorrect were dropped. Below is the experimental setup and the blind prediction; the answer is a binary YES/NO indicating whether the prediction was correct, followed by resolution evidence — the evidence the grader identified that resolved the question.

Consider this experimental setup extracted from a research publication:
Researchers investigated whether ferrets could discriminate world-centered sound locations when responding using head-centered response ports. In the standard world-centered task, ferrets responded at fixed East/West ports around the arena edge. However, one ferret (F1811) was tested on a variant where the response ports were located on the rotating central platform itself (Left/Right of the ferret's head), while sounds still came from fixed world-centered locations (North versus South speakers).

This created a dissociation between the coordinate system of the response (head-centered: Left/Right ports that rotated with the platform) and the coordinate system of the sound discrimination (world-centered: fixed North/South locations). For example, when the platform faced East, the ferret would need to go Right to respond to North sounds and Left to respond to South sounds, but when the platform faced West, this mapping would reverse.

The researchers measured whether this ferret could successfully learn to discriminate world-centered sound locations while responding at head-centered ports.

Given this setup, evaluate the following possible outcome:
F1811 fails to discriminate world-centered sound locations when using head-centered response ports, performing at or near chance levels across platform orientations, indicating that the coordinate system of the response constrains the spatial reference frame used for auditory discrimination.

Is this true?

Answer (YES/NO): NO